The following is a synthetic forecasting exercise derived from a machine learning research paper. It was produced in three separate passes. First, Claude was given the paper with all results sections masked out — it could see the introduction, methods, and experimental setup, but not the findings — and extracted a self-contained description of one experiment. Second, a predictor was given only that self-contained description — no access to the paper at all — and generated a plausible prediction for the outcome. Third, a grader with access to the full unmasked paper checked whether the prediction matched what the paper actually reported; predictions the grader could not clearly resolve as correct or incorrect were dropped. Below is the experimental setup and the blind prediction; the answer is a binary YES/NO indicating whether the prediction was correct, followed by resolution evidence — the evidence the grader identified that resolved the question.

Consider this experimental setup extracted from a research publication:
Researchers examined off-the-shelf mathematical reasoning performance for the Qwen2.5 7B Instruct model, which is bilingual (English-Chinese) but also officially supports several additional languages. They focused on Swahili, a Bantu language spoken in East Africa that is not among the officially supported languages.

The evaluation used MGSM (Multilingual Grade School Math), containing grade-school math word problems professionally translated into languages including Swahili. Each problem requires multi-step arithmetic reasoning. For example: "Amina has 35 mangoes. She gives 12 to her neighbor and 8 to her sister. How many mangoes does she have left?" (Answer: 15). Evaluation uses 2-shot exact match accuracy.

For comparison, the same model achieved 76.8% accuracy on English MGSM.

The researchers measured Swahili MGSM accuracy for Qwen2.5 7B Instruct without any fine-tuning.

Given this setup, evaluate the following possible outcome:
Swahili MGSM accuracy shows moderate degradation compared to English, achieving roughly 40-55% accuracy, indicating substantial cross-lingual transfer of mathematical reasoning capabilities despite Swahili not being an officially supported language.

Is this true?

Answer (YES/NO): NO